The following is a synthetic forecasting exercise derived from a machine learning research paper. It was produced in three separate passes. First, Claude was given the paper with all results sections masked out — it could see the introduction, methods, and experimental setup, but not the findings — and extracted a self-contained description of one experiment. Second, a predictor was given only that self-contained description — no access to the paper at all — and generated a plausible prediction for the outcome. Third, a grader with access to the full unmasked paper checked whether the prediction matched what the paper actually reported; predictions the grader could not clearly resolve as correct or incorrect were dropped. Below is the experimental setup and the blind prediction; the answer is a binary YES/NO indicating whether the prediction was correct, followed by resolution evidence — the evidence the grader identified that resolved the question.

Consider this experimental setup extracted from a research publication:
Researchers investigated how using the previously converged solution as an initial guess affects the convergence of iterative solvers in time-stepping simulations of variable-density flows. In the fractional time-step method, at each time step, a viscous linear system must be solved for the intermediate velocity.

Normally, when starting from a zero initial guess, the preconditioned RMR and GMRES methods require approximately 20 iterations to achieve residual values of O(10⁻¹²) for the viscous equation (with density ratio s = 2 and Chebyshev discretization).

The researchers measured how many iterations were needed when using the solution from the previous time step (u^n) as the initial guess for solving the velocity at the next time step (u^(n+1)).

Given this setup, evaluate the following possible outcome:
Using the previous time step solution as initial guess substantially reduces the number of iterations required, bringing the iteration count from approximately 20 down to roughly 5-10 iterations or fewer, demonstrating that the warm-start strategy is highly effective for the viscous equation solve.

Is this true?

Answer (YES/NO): YES